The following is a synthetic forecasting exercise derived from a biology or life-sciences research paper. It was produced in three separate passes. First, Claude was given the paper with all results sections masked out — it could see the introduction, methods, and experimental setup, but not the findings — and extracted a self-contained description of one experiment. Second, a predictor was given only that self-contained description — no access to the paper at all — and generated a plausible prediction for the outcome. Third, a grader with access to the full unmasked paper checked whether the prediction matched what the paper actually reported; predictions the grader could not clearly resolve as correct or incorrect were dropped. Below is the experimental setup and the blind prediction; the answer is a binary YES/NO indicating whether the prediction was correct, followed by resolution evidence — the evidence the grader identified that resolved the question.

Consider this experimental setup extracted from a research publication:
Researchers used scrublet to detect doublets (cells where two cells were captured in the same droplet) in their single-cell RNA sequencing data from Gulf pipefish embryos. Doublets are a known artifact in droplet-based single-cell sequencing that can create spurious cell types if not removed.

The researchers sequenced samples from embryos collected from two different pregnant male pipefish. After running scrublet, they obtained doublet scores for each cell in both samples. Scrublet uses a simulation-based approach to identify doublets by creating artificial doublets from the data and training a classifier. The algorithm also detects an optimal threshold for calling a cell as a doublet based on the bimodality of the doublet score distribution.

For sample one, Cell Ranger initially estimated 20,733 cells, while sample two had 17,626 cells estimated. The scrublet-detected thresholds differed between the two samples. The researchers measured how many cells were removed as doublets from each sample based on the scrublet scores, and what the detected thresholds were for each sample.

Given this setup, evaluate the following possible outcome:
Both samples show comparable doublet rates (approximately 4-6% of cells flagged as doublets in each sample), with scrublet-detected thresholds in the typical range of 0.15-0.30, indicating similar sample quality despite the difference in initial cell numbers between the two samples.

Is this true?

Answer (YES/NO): NO